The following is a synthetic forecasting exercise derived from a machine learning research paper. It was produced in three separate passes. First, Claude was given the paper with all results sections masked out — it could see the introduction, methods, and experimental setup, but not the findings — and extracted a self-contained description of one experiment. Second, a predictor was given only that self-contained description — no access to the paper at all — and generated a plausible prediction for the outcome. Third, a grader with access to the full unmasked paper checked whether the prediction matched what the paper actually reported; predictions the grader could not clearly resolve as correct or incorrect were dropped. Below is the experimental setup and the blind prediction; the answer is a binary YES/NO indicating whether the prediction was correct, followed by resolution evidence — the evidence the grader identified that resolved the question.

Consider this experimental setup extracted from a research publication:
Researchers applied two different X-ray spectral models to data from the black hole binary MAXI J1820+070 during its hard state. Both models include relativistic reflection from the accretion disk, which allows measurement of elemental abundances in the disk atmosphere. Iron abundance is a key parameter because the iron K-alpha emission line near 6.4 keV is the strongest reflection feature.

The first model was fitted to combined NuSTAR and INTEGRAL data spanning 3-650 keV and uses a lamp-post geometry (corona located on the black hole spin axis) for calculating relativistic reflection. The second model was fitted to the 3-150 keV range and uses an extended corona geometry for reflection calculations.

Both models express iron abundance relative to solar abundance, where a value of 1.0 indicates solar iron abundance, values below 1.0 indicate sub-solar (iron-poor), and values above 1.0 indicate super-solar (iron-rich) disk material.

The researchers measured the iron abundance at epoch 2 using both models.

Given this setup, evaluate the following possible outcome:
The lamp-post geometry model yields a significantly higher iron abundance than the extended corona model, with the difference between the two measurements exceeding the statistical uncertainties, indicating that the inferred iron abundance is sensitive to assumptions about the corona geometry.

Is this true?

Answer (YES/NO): NO